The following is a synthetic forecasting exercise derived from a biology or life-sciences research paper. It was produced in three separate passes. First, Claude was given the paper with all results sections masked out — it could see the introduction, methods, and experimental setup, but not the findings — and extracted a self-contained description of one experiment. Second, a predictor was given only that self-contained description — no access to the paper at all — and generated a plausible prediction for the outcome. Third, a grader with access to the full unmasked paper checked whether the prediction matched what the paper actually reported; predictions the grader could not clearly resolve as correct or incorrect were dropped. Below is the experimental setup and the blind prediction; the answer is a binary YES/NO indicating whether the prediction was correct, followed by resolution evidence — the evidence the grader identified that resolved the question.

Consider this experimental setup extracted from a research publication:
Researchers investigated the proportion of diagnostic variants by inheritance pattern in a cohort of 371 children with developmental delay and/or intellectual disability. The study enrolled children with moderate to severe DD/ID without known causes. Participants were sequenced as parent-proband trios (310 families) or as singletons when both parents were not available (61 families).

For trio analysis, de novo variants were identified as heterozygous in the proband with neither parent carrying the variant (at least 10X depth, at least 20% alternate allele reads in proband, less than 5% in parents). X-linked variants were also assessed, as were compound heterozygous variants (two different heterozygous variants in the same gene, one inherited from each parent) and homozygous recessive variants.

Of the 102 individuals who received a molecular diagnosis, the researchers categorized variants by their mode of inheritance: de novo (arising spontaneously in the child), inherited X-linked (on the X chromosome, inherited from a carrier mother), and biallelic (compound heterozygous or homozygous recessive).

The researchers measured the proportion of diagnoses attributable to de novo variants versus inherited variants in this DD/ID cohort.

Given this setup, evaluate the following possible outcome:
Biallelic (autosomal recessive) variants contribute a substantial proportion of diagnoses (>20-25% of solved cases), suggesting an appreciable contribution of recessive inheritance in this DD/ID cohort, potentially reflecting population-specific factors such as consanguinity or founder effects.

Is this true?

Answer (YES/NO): NO